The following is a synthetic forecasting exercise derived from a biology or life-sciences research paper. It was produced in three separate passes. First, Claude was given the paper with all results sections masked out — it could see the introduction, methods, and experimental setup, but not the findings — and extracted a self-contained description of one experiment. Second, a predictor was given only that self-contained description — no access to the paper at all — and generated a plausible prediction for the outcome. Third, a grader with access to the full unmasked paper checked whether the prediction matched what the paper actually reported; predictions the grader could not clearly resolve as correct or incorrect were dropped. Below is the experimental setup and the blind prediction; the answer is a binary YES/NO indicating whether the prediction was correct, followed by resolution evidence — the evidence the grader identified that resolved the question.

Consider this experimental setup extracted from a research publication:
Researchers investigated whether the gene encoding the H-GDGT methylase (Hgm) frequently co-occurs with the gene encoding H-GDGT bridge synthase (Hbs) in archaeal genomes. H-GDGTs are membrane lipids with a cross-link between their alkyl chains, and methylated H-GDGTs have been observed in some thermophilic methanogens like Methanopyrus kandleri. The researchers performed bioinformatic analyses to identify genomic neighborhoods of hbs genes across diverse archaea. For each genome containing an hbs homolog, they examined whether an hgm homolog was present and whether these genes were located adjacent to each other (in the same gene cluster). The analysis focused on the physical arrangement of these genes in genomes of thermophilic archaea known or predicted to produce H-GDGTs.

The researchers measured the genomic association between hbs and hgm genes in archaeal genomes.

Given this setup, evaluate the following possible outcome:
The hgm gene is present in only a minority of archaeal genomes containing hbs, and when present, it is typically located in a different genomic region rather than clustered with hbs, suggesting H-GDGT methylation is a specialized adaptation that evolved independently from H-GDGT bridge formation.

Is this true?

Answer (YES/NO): NO